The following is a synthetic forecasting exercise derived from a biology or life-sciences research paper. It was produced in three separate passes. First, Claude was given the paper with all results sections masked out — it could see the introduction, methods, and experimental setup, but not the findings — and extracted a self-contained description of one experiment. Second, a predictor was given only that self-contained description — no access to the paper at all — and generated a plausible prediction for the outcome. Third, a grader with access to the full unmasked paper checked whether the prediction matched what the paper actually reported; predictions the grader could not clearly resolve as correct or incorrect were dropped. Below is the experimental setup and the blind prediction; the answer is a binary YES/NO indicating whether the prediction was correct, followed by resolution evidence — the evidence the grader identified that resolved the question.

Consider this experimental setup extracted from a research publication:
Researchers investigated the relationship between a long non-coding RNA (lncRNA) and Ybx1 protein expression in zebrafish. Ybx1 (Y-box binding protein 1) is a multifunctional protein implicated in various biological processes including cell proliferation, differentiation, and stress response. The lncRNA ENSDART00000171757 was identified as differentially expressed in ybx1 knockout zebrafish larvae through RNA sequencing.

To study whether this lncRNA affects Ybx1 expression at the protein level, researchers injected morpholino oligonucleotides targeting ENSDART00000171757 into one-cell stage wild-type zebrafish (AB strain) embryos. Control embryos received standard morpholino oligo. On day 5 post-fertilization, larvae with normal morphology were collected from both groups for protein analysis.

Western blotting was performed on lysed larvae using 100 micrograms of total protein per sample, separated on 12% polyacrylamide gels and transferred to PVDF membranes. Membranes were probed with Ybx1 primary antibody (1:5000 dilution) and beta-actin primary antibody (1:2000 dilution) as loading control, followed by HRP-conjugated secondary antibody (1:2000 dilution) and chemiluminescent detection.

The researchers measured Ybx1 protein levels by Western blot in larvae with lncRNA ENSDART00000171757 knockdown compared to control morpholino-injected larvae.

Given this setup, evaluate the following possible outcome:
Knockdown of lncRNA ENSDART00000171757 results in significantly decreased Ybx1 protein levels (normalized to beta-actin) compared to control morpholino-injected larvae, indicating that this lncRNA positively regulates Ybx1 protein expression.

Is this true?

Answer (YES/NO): YES